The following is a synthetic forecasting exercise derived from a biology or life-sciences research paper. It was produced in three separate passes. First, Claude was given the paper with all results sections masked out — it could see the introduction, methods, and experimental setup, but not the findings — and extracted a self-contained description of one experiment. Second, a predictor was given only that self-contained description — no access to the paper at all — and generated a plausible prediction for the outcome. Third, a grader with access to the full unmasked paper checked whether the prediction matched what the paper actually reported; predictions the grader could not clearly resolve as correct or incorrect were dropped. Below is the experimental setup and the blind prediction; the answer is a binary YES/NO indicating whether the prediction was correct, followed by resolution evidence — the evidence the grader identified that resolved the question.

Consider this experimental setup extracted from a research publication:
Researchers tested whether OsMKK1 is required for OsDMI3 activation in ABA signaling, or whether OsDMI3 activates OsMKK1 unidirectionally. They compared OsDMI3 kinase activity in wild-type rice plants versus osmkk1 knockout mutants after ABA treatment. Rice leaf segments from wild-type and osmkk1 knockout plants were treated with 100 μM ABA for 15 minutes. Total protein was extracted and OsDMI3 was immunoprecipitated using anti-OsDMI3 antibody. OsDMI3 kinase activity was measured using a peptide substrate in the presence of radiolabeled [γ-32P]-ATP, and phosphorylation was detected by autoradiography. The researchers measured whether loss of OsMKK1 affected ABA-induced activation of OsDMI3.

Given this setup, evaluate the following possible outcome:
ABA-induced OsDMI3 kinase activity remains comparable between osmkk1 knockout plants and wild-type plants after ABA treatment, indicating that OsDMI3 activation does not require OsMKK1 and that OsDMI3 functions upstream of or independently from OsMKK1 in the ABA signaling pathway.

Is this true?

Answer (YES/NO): YES